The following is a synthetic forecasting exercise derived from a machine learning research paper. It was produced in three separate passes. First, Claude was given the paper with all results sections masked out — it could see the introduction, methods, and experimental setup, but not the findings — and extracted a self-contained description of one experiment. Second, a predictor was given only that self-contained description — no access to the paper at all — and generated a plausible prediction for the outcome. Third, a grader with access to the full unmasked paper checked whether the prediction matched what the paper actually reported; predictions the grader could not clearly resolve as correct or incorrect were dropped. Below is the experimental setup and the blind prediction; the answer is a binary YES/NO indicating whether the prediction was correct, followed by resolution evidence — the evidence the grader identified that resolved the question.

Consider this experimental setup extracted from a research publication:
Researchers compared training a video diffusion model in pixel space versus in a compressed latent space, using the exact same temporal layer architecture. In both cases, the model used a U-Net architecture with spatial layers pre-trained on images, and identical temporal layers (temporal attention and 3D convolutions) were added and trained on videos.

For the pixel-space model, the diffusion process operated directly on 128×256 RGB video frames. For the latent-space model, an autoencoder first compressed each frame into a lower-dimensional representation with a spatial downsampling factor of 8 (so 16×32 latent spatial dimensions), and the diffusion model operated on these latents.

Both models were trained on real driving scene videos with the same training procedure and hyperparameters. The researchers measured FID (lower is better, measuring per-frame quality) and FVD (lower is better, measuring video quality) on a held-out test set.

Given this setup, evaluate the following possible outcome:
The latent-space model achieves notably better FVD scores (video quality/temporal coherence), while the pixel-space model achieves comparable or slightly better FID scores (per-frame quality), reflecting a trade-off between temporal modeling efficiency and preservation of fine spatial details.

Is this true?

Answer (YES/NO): NO